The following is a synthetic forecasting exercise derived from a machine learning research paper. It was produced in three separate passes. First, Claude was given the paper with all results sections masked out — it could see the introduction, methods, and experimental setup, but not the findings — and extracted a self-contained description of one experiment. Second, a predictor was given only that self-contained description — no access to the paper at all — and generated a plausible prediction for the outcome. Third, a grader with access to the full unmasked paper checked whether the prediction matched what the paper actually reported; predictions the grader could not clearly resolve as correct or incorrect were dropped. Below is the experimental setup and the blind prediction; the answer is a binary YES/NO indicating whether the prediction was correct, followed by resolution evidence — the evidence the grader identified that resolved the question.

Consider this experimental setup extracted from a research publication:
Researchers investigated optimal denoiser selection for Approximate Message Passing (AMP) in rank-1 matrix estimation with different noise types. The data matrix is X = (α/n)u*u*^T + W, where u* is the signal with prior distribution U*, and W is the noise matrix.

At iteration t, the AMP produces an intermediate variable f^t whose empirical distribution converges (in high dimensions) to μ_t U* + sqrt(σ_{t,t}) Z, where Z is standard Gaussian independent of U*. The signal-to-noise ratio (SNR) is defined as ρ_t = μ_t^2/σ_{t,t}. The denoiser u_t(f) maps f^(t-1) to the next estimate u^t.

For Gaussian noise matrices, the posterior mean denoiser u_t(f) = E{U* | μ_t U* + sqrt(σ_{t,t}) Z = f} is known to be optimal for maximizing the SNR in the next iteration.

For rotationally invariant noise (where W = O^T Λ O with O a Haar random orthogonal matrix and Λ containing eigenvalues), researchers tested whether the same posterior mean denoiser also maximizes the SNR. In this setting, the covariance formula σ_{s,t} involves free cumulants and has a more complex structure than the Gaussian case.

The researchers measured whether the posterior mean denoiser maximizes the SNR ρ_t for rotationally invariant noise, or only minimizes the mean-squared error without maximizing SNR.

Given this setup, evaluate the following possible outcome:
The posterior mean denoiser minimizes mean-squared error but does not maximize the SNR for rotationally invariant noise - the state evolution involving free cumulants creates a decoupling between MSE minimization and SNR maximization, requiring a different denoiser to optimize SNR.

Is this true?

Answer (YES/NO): YES